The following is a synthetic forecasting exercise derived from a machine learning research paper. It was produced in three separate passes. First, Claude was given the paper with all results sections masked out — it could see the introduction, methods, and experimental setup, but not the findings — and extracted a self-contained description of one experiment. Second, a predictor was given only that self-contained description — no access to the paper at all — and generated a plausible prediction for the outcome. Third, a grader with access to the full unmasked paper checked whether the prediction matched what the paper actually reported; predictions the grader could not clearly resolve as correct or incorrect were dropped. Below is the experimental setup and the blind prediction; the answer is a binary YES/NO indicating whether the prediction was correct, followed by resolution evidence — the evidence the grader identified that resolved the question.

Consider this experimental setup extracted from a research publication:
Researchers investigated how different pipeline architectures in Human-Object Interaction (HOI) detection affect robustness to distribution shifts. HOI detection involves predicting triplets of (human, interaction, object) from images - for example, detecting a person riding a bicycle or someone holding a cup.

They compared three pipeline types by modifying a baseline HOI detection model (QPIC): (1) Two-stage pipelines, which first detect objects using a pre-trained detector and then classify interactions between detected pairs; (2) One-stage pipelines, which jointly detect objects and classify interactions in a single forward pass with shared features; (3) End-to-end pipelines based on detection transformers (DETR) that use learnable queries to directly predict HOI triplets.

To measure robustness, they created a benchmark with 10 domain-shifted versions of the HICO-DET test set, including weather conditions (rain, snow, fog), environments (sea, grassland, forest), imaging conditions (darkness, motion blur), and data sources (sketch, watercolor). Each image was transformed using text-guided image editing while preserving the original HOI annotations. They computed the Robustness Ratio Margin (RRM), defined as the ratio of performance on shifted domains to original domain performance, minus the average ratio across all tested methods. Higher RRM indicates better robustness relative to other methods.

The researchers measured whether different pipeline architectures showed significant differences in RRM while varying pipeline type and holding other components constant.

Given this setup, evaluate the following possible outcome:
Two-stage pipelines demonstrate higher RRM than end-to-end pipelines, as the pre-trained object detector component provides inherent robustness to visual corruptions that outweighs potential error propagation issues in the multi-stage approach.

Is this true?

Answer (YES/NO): YES